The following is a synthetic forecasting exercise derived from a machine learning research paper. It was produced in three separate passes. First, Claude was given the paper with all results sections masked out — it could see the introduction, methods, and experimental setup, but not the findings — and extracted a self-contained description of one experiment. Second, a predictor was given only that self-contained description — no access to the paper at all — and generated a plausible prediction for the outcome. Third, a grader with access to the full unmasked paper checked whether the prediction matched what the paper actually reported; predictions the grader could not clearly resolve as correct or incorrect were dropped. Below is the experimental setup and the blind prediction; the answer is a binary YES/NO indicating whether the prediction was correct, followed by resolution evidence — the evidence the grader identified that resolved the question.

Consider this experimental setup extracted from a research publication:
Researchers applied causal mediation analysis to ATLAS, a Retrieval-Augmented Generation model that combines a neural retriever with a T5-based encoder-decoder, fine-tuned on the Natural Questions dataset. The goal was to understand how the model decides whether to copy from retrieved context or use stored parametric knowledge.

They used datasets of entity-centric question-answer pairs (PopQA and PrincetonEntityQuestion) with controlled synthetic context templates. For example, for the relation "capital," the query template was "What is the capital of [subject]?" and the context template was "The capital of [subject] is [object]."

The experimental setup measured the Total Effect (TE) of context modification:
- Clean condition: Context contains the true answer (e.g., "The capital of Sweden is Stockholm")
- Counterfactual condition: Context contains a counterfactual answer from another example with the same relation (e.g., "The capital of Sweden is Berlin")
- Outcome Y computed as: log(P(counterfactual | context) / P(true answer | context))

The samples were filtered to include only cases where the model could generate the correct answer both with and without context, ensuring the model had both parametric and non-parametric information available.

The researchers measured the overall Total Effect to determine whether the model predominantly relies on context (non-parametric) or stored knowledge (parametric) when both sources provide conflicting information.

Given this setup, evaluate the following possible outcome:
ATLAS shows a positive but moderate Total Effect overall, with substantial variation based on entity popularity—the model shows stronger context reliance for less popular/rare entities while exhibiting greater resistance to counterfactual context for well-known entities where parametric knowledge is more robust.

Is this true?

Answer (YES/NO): NO